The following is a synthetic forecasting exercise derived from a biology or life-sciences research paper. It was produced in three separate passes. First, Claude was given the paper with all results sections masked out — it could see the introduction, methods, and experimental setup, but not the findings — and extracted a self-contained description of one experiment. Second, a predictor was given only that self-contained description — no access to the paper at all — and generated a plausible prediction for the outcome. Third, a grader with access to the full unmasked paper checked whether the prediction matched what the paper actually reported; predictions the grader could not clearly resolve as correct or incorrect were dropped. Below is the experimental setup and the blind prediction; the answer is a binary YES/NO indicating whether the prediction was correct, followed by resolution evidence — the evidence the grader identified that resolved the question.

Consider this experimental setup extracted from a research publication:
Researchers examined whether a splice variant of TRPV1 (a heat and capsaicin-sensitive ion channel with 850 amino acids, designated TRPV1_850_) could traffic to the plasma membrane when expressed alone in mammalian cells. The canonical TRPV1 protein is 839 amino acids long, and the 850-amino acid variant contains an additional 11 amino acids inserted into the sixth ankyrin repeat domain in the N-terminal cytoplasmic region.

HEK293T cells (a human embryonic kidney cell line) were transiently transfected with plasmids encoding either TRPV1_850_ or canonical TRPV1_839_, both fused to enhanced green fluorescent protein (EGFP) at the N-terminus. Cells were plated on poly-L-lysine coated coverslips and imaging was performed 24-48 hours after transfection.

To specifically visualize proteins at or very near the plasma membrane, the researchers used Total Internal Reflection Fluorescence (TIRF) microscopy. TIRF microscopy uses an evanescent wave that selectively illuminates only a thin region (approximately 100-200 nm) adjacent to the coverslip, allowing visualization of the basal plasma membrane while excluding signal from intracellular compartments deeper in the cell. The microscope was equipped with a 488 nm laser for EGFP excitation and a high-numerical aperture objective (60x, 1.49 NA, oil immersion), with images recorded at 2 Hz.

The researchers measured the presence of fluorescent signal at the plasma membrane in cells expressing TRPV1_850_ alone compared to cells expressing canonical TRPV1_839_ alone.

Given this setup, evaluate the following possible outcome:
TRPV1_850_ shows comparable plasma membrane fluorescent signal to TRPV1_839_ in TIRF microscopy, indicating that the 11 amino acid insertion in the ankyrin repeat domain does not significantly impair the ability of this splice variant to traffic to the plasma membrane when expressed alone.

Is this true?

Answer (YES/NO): NO